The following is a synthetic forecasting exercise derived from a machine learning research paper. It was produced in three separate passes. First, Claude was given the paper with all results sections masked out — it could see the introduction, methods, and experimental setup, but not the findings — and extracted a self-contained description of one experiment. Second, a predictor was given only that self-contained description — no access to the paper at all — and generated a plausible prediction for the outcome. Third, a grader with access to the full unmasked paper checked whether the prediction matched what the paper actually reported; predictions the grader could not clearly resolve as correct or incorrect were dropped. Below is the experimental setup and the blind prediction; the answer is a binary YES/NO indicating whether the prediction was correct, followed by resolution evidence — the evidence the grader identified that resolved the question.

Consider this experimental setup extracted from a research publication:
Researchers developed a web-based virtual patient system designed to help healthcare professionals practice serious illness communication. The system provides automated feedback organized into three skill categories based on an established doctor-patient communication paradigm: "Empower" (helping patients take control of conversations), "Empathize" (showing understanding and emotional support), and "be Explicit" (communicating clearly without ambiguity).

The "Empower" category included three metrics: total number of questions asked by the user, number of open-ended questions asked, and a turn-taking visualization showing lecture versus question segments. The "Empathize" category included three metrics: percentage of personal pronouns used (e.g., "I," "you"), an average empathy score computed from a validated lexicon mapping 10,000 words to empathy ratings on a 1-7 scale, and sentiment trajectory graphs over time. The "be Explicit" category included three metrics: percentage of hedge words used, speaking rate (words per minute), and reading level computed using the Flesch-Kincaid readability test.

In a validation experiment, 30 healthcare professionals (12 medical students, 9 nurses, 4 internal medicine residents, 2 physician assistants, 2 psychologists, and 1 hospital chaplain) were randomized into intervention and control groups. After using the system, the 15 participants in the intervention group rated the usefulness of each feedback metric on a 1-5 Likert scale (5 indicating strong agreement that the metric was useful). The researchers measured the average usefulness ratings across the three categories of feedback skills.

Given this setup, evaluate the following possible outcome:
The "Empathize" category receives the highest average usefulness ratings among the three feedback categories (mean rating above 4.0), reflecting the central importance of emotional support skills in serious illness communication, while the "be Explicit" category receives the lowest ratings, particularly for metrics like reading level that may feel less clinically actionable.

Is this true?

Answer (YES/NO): NO